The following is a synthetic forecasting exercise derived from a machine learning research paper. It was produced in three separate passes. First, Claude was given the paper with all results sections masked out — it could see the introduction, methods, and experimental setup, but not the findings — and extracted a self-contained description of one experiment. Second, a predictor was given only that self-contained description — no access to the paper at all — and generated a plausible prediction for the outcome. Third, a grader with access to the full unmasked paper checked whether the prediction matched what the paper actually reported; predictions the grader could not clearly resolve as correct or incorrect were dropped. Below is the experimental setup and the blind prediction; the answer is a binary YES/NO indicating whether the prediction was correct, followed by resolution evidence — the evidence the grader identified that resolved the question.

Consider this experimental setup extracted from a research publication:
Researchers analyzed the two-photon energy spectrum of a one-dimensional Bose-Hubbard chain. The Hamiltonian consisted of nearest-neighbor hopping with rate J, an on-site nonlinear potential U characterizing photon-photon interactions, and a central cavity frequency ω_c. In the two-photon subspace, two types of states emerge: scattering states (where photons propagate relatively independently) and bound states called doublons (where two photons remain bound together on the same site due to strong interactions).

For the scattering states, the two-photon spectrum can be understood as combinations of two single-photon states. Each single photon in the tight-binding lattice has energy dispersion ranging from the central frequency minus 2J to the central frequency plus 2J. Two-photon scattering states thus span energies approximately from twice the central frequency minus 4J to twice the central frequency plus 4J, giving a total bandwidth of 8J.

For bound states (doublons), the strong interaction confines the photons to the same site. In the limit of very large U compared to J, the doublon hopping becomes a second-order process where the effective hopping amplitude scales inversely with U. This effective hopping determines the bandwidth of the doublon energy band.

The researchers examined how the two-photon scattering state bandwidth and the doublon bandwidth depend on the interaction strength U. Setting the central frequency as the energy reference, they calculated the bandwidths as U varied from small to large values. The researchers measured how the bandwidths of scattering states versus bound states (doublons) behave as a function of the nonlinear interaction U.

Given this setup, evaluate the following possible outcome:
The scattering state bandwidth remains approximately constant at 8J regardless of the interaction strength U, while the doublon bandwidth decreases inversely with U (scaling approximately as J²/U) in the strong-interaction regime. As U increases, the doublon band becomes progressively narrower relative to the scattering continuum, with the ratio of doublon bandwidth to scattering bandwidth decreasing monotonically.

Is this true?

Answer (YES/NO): YES